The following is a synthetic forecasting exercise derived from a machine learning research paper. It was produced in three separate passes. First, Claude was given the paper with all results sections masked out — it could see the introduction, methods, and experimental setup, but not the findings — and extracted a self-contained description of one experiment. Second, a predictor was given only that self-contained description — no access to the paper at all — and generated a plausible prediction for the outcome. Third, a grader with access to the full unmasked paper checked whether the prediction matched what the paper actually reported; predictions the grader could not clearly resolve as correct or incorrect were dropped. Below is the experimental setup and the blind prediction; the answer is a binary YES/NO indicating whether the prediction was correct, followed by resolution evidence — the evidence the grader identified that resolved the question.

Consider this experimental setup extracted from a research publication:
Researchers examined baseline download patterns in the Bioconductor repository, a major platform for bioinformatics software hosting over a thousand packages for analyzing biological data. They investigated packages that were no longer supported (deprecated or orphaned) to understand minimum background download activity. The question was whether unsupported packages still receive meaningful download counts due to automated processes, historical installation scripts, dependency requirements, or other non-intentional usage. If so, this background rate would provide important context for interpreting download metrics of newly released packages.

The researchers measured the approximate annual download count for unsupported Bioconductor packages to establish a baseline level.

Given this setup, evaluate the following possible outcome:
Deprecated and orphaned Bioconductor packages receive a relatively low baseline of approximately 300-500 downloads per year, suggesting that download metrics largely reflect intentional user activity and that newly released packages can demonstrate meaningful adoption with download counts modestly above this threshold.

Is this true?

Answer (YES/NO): NO